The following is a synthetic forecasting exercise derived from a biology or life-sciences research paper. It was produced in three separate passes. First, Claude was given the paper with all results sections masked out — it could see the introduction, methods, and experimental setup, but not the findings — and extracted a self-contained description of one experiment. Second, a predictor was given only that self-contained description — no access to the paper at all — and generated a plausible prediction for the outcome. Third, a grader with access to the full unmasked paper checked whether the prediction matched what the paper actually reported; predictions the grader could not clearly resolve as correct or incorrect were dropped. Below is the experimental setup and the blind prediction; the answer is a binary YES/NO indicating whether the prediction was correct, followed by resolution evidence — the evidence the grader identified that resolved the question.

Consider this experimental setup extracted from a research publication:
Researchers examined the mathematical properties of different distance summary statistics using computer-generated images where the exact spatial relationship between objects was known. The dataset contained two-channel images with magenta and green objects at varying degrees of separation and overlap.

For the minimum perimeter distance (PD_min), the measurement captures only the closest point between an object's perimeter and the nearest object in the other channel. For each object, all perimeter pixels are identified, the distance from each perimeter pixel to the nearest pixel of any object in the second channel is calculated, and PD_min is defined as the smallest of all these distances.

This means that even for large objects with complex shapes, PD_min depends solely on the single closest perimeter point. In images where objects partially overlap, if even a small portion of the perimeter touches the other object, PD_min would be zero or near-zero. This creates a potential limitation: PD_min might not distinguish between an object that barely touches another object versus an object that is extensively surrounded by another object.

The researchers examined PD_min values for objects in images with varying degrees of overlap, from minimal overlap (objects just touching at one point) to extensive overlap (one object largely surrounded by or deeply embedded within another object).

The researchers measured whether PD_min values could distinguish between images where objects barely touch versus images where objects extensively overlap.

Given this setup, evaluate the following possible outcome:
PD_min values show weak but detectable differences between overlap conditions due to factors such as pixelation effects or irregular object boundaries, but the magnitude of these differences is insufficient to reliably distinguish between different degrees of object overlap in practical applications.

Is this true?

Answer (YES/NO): NO